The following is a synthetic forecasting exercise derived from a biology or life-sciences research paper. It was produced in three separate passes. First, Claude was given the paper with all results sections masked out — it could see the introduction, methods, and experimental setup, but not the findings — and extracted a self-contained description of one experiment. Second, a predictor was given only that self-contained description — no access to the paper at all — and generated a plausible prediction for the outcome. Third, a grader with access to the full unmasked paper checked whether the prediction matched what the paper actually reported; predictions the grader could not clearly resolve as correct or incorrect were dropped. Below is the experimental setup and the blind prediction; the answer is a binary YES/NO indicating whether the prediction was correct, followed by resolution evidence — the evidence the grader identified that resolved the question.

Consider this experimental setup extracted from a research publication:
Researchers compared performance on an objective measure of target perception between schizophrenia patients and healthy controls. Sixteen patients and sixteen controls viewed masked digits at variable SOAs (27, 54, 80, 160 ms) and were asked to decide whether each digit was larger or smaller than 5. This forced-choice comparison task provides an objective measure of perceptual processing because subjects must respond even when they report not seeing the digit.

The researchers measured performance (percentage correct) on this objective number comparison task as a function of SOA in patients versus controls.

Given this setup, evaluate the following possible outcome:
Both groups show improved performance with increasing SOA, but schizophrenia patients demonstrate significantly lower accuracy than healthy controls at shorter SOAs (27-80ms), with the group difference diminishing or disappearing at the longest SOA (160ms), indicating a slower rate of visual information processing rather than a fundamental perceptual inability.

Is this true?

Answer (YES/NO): NO